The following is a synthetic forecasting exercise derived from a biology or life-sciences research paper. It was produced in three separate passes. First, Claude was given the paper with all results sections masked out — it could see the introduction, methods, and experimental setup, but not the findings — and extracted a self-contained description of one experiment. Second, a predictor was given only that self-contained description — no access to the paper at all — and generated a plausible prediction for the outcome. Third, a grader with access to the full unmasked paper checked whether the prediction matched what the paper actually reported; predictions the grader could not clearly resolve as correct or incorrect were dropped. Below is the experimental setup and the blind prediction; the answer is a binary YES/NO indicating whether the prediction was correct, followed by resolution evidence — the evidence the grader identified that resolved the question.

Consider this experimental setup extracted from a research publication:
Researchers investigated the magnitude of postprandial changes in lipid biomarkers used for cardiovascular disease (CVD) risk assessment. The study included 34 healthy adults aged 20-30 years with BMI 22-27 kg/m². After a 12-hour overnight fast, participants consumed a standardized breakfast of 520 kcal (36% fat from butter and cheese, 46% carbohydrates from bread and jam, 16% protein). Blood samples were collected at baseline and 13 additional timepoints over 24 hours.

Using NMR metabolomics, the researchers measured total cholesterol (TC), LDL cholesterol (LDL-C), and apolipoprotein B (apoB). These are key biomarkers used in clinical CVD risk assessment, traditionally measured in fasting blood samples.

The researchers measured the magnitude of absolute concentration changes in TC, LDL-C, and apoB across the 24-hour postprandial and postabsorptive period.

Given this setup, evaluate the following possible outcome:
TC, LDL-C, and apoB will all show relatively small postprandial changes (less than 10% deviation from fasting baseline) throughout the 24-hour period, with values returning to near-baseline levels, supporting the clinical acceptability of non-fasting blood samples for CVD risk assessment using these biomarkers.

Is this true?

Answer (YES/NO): NO